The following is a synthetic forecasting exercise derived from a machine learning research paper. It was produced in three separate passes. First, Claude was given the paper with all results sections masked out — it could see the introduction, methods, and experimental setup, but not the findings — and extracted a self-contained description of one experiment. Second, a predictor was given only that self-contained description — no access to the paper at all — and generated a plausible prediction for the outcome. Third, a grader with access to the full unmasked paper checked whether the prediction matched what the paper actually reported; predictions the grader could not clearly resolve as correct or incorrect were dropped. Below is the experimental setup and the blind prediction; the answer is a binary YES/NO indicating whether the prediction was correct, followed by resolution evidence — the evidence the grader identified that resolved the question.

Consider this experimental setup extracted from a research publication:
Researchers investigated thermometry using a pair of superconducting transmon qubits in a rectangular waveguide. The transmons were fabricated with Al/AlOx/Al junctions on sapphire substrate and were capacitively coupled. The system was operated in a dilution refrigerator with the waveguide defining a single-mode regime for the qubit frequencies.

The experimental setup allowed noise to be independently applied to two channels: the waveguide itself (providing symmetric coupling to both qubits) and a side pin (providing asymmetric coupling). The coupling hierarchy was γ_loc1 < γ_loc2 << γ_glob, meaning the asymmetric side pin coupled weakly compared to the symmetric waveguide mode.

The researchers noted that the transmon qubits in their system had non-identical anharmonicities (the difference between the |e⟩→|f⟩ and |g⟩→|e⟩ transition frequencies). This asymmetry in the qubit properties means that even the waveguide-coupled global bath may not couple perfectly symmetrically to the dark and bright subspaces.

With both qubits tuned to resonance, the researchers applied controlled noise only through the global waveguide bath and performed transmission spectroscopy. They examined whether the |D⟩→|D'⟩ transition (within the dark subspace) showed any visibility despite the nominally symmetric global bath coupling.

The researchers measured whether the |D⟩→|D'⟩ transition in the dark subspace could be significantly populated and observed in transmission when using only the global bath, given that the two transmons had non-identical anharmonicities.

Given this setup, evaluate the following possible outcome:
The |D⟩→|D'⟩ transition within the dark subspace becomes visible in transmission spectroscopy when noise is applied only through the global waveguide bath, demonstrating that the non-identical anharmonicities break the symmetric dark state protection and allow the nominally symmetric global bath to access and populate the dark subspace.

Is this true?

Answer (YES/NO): YES